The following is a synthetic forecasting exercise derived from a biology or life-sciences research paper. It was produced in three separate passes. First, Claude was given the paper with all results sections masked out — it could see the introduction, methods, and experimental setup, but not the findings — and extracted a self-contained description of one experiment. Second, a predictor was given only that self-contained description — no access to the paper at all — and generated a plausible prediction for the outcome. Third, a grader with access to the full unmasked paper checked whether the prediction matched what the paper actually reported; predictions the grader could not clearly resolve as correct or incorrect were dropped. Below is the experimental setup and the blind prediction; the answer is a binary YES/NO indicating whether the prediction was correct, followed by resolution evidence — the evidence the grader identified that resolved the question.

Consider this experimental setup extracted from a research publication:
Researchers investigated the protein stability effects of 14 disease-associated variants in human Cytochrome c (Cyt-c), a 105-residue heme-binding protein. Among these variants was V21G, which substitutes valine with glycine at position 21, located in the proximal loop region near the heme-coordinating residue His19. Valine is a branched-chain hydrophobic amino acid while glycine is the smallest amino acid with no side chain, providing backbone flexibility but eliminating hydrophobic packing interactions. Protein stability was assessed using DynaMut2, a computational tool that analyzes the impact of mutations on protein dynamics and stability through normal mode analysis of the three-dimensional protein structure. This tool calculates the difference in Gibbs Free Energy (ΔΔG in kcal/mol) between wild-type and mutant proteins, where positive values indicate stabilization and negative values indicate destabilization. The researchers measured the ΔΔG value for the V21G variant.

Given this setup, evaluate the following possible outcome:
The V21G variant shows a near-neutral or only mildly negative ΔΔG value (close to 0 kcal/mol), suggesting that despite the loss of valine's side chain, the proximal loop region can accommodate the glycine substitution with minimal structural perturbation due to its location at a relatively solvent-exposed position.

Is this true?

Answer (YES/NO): NO